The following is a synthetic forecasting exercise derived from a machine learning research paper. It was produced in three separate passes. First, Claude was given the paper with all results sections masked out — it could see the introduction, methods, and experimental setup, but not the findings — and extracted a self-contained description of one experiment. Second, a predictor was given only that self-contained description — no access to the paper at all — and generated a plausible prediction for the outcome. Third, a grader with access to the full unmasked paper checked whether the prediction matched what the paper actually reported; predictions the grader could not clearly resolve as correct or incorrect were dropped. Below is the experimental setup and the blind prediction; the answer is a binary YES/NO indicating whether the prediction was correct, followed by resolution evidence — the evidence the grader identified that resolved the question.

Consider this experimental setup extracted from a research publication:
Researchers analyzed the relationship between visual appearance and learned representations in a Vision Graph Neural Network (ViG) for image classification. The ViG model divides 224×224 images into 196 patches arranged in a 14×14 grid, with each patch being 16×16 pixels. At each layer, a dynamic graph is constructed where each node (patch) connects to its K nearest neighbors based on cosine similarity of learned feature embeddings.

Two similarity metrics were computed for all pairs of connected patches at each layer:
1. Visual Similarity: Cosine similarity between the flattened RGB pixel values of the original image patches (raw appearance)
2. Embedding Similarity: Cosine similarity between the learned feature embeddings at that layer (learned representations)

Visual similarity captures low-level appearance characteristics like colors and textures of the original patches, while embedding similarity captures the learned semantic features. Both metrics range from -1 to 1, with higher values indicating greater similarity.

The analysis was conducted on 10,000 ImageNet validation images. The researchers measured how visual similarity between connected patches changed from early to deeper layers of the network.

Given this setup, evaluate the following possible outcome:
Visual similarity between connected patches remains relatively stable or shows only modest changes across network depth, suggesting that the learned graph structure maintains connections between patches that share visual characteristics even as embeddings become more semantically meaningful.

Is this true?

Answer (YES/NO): NO